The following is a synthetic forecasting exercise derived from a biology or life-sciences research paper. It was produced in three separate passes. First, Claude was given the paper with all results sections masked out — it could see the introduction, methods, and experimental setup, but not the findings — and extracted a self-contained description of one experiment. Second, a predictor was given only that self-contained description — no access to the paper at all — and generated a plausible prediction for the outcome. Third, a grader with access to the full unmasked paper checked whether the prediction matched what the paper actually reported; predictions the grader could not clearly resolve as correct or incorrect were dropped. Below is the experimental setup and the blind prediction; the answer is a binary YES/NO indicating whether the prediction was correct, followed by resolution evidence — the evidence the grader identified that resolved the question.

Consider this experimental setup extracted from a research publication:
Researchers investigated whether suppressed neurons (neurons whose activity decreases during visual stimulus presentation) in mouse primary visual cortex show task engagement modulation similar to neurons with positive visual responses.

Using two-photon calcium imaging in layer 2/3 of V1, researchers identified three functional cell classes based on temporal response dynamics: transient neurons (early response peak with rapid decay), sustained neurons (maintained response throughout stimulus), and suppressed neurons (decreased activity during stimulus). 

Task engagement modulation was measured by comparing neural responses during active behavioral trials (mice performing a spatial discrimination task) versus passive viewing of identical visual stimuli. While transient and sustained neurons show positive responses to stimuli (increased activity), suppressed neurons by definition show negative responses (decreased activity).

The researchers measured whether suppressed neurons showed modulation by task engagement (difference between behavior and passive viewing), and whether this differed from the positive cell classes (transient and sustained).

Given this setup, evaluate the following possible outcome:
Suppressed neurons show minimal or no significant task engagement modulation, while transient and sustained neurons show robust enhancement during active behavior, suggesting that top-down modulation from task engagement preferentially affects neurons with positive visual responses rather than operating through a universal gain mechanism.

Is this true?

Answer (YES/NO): NO